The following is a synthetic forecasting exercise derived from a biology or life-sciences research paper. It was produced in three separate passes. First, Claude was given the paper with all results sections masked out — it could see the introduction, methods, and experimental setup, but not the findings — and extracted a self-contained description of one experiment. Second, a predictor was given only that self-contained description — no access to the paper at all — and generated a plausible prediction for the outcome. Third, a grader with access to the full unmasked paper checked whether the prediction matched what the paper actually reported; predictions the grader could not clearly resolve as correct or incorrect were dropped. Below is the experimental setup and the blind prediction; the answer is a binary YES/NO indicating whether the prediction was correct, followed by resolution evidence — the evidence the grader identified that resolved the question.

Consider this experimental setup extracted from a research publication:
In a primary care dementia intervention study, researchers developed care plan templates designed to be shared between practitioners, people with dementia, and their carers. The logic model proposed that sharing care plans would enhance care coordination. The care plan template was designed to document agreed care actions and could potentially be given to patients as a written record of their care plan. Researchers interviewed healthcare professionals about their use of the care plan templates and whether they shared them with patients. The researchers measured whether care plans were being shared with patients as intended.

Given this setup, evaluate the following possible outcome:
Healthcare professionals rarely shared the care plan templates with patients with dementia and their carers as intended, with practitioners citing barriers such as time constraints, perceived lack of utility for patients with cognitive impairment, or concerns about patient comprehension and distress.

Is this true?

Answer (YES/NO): NO